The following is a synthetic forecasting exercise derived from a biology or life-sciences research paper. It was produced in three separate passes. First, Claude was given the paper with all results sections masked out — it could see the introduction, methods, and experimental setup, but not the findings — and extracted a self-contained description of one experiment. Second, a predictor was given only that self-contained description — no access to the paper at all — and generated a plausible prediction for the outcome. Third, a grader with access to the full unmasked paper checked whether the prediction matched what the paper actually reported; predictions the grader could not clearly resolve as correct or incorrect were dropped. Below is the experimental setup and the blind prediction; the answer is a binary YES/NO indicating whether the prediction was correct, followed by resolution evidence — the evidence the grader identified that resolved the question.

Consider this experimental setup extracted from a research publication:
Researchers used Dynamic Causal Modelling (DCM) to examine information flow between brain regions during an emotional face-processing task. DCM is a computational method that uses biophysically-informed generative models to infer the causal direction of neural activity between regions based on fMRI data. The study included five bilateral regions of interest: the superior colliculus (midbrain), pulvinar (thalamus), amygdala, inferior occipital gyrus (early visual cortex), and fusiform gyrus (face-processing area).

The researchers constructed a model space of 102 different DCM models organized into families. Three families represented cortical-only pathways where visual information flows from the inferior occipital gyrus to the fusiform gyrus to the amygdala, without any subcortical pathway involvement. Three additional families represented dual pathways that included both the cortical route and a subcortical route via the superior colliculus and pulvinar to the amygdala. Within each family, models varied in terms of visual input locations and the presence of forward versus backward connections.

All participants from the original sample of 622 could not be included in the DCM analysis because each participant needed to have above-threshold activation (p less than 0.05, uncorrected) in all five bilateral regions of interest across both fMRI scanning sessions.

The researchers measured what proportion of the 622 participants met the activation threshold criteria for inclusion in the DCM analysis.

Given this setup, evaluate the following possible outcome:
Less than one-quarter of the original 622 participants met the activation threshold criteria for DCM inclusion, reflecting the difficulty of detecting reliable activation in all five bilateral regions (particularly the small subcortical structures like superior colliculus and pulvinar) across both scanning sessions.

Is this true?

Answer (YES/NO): NO